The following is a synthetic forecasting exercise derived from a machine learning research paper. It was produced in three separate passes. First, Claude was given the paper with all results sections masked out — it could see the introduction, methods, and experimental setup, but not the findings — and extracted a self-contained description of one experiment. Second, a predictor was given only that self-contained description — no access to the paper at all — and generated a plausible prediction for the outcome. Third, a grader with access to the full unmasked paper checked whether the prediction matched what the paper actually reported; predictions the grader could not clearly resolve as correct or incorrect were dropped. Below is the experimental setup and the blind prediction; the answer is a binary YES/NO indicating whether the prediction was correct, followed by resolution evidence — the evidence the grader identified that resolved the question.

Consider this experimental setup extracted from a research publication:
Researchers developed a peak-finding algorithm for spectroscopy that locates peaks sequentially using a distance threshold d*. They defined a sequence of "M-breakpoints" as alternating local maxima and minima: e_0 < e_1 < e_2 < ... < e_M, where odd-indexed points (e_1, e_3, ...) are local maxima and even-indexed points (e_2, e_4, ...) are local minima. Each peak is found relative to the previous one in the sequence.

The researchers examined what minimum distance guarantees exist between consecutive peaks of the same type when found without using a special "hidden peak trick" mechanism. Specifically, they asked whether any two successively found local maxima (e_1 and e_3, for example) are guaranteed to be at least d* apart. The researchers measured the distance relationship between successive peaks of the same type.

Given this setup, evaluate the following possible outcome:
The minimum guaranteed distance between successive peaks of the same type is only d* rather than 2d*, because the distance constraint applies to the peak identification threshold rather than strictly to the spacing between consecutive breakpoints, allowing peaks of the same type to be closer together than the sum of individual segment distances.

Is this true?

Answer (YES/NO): YES